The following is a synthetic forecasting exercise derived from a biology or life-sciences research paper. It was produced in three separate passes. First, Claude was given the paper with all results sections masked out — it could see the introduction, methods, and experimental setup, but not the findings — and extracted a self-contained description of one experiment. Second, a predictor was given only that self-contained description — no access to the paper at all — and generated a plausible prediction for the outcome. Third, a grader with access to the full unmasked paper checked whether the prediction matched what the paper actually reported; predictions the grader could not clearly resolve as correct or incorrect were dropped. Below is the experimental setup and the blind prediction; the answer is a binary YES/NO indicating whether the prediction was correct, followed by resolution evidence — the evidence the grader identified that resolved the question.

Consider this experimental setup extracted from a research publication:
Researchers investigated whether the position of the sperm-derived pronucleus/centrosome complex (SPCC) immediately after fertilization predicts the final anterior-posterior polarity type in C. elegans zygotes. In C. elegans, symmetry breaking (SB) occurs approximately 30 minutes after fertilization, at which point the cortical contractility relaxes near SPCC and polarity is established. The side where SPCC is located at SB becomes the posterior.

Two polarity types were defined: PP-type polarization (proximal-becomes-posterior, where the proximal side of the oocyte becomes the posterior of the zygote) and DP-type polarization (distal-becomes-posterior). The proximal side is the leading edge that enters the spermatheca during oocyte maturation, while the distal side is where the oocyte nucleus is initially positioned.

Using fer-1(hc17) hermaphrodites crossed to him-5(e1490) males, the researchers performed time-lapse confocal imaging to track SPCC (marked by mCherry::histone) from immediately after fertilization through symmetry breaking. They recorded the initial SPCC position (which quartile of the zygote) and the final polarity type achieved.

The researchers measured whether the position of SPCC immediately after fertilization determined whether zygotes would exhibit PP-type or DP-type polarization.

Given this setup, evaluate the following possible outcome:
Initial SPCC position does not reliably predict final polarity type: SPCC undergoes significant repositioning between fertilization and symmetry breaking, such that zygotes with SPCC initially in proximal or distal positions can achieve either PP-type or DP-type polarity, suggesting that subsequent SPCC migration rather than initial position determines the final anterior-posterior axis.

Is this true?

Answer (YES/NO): NO